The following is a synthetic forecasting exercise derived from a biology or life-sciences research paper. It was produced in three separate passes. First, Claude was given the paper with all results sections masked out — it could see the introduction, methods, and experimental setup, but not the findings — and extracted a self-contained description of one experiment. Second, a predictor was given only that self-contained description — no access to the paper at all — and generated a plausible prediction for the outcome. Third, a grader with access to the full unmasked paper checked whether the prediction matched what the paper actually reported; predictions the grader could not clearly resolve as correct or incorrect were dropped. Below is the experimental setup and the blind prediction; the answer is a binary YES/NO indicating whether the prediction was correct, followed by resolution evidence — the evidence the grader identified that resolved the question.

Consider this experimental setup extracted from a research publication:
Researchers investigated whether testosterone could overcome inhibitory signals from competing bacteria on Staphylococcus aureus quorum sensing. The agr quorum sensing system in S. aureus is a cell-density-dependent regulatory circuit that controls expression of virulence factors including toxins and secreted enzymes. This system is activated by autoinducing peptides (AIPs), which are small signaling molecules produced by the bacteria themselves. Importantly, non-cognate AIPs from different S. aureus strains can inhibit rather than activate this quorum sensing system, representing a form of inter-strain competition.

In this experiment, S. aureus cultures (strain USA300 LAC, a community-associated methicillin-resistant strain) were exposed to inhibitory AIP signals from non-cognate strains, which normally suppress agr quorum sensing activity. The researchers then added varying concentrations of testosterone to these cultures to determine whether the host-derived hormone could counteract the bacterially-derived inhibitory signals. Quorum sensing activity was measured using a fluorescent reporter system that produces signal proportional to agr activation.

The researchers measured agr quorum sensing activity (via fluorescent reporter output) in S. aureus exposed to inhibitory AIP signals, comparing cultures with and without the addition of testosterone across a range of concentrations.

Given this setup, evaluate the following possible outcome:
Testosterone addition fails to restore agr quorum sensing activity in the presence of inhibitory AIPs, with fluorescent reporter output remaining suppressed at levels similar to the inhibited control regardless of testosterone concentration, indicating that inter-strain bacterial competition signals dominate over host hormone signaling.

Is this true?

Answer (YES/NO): NO